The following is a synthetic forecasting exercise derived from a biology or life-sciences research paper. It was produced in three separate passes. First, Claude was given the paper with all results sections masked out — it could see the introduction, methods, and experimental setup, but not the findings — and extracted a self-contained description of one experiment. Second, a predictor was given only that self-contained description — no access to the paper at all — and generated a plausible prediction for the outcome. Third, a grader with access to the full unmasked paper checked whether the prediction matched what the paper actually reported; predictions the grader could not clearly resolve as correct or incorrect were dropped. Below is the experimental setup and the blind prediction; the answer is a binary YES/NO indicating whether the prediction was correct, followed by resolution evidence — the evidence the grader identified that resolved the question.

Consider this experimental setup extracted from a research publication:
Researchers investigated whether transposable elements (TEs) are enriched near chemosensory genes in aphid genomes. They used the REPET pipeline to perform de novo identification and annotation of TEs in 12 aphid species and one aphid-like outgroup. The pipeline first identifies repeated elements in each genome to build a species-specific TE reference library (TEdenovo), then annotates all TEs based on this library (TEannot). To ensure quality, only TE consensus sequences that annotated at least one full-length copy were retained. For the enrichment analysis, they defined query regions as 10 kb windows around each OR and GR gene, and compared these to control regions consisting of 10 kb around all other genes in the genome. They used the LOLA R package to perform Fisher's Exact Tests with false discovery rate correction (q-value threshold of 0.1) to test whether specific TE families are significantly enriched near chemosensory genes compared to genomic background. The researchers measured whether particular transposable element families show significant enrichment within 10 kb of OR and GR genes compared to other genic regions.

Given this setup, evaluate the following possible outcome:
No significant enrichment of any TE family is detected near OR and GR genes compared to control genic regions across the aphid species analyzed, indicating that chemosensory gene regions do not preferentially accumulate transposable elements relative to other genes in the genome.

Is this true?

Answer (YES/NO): NO